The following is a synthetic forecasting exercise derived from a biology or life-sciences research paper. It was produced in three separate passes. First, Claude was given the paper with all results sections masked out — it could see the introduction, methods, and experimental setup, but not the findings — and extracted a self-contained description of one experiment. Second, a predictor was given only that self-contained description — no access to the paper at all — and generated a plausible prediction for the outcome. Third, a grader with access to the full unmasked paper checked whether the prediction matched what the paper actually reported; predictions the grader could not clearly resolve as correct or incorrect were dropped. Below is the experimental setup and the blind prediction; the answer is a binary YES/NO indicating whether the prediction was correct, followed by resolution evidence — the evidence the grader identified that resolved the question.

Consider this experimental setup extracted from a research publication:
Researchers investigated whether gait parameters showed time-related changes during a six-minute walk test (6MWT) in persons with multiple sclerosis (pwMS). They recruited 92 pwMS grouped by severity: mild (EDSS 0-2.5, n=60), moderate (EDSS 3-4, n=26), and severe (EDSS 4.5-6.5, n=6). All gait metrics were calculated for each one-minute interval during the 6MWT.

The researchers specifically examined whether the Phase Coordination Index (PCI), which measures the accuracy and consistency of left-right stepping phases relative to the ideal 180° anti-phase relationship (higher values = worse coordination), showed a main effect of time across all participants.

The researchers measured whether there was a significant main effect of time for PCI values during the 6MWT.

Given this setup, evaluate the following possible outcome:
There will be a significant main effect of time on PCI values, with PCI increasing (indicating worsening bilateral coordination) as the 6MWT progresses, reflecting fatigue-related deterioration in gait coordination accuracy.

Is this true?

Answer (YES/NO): YES